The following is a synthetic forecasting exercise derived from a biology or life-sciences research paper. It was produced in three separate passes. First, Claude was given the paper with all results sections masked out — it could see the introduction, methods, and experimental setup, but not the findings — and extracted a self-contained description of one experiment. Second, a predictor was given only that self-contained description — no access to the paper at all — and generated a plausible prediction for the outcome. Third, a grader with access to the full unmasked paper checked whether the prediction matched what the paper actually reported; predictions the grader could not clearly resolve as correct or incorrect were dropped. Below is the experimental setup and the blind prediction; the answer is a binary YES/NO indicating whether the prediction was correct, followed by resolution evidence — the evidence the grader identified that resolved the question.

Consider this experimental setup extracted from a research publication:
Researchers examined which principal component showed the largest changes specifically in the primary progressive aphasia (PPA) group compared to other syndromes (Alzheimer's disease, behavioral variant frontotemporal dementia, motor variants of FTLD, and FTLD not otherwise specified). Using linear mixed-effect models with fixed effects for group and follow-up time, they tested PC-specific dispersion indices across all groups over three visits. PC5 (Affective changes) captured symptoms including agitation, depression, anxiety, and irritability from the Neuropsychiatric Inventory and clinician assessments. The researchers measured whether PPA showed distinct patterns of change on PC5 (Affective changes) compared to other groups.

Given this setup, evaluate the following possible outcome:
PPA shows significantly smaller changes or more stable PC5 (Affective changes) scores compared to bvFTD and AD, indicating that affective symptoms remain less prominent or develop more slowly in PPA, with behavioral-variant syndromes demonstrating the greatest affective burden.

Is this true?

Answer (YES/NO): NO